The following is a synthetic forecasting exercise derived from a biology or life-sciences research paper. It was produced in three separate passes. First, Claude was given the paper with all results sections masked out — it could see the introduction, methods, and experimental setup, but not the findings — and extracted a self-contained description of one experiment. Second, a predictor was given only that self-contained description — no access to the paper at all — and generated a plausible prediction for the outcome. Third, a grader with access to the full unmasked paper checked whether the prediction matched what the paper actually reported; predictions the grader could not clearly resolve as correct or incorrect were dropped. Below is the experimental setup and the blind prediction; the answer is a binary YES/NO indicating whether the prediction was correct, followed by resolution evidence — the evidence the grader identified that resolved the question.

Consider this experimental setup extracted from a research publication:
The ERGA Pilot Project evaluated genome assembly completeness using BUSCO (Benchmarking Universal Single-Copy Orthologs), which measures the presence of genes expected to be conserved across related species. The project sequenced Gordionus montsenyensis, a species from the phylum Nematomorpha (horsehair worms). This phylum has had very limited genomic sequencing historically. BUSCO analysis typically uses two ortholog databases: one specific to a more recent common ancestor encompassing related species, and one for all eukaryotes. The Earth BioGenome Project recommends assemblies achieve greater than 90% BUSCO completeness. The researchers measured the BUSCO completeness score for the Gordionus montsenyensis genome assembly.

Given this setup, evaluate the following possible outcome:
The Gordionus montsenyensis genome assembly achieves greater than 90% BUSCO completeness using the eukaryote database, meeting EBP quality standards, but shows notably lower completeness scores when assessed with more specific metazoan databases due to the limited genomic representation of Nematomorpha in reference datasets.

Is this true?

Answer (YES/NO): NO